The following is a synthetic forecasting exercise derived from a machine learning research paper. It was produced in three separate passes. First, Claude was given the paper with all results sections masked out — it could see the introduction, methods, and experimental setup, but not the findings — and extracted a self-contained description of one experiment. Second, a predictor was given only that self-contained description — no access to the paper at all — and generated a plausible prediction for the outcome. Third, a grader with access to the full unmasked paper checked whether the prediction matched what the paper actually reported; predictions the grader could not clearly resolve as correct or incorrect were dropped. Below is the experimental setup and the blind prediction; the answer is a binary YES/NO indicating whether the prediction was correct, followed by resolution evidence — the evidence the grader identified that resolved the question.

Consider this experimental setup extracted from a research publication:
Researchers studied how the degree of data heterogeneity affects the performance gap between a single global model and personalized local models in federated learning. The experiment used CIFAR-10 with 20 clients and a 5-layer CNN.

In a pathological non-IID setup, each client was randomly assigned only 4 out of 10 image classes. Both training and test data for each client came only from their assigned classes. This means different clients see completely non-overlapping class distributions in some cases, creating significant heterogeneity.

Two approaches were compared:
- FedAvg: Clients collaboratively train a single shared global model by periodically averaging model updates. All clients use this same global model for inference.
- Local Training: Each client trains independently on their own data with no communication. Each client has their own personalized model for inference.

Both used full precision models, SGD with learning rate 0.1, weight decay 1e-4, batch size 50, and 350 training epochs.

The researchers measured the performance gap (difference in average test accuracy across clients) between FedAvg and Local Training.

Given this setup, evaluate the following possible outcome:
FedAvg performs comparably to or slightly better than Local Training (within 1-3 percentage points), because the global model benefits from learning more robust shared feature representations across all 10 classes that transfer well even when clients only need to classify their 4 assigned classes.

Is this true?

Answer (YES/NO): NO